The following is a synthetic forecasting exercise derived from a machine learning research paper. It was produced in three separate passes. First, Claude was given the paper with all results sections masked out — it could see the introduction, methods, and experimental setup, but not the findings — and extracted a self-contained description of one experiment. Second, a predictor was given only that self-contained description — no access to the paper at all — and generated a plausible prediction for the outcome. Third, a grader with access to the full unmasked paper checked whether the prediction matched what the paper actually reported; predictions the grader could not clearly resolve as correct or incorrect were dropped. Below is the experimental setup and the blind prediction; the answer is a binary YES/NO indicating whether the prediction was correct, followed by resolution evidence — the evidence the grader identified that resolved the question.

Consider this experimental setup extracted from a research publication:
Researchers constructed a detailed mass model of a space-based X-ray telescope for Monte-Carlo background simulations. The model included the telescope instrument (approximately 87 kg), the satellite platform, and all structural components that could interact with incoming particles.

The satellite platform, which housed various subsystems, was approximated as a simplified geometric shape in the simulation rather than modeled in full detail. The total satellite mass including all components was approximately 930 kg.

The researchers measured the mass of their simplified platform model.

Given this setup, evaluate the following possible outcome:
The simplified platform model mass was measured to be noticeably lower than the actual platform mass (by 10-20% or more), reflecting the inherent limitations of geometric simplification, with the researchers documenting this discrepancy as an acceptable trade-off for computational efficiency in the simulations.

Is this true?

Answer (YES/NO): NO